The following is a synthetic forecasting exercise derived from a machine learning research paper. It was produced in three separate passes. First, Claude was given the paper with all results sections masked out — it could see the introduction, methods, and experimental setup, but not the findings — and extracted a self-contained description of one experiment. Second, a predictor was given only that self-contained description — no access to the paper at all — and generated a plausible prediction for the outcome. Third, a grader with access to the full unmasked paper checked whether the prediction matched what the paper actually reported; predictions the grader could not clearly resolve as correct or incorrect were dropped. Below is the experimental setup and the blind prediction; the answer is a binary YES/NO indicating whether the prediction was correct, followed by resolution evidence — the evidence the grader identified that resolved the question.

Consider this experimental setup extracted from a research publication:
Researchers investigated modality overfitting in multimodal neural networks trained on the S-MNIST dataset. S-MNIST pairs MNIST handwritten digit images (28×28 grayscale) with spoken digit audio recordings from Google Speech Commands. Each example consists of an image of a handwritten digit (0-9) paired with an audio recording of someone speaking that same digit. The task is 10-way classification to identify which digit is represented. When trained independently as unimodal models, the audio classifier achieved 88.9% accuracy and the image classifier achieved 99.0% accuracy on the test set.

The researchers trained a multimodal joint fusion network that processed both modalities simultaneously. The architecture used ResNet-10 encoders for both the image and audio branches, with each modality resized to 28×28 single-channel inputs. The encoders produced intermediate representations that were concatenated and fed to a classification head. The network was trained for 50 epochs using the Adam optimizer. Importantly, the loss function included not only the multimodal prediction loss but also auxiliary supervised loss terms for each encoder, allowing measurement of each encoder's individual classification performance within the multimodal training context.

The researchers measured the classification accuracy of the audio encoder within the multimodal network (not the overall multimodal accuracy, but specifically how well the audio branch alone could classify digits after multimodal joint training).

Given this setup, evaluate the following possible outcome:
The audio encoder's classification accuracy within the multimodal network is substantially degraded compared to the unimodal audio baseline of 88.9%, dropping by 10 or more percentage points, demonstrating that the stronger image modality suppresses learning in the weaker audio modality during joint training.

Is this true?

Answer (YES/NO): YES